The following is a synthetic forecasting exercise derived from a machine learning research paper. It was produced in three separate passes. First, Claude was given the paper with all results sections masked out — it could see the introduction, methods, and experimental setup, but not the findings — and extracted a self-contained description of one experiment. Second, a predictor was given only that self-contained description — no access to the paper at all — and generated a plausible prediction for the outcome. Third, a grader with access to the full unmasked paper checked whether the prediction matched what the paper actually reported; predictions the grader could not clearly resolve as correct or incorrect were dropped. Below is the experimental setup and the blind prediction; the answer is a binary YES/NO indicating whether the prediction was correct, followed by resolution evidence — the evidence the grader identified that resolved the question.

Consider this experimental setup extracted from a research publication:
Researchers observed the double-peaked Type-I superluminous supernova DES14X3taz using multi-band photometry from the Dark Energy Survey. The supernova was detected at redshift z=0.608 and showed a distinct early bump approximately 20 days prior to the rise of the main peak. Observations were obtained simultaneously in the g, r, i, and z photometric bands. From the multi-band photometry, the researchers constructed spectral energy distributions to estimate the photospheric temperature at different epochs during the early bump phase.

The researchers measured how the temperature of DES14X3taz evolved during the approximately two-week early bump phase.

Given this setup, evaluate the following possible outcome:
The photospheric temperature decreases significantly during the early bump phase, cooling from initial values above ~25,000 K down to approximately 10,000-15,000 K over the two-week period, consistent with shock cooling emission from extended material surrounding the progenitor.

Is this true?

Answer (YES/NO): NO